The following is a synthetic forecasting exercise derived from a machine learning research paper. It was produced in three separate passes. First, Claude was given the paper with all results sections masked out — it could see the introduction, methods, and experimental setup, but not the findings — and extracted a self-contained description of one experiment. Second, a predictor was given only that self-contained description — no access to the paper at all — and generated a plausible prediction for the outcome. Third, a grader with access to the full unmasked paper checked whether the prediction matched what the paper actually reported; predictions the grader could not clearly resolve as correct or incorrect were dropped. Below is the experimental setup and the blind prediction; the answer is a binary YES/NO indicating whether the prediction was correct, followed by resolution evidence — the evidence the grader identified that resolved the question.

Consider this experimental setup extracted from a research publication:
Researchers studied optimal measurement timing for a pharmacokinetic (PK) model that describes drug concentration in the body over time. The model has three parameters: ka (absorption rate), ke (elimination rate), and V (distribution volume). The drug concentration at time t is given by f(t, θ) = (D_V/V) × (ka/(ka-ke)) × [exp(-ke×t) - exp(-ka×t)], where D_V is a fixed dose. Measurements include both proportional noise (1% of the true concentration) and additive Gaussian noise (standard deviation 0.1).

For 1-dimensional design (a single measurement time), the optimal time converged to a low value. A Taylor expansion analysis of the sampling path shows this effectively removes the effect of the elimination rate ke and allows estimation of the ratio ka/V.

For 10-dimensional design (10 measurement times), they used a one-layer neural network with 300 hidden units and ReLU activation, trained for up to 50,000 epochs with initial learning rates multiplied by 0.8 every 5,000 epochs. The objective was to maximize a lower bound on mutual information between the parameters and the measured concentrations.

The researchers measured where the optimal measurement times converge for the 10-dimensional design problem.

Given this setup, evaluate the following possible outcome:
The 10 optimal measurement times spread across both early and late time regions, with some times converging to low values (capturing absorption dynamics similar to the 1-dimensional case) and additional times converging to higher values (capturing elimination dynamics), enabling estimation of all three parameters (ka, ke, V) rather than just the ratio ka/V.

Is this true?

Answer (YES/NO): NO